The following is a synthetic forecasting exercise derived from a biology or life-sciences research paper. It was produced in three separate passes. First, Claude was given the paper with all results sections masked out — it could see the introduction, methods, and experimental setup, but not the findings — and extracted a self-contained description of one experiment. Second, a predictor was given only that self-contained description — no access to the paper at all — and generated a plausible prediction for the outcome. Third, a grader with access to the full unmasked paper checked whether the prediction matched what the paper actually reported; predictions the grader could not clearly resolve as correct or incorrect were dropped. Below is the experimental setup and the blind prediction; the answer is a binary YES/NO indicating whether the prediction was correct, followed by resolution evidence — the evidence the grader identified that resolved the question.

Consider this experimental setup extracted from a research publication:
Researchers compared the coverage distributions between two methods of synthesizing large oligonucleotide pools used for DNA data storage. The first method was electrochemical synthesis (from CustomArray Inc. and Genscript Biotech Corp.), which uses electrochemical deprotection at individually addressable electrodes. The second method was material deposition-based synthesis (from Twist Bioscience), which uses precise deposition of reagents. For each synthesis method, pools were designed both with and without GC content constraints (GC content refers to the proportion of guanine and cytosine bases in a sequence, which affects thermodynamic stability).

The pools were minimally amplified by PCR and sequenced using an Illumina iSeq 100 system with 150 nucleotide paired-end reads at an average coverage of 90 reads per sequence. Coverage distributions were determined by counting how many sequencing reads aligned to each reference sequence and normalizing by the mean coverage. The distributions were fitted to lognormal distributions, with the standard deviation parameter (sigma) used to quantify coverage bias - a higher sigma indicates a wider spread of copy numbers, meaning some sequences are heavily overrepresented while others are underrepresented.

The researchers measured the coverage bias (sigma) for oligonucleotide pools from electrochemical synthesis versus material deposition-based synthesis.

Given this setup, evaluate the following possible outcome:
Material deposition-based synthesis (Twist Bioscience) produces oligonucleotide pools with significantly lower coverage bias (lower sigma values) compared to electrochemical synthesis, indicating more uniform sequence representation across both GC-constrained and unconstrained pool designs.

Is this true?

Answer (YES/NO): YES